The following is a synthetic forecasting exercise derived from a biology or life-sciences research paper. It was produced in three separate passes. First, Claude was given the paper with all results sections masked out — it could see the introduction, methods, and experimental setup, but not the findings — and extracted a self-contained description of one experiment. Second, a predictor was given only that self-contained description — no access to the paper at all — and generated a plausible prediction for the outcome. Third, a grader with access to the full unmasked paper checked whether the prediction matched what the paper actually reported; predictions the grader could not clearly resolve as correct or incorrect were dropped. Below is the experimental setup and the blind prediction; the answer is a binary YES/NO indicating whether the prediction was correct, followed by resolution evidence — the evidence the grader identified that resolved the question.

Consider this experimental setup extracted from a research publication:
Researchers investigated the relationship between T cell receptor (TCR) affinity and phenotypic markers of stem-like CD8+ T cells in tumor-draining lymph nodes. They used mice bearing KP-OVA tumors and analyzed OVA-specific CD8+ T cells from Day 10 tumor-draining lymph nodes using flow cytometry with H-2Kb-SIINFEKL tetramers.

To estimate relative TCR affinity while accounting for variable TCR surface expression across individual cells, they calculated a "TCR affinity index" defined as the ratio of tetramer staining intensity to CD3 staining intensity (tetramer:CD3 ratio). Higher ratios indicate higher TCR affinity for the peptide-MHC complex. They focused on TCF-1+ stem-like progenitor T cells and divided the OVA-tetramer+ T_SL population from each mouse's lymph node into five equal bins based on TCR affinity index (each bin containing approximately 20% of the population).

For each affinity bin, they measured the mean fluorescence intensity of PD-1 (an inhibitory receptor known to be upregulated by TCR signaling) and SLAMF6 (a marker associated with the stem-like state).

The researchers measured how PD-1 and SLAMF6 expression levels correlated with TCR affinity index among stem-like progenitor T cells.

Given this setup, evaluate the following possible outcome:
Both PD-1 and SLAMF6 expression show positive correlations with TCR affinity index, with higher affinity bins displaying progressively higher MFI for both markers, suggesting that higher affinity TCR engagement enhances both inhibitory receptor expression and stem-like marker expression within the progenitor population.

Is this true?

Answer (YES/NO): YES